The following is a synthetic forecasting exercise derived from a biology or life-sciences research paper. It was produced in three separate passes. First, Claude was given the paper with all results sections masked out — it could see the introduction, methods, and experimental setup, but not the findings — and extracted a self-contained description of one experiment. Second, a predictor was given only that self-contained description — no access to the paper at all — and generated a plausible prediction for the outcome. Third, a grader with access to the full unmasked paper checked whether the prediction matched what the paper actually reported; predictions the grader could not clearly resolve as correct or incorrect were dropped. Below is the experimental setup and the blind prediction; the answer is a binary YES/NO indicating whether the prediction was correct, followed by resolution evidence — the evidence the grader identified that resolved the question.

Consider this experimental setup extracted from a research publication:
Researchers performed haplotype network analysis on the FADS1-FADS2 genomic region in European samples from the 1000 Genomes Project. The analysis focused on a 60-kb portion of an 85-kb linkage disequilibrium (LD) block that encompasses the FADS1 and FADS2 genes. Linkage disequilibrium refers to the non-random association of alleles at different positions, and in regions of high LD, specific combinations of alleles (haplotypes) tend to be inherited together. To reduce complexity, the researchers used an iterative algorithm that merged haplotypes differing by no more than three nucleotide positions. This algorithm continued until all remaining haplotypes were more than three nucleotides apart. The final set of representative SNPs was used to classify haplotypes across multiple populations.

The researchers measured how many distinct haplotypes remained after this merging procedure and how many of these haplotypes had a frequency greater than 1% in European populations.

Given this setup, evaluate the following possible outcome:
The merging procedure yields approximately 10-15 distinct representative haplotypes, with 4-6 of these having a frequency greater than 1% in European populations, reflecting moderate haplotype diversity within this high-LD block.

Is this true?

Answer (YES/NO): YES